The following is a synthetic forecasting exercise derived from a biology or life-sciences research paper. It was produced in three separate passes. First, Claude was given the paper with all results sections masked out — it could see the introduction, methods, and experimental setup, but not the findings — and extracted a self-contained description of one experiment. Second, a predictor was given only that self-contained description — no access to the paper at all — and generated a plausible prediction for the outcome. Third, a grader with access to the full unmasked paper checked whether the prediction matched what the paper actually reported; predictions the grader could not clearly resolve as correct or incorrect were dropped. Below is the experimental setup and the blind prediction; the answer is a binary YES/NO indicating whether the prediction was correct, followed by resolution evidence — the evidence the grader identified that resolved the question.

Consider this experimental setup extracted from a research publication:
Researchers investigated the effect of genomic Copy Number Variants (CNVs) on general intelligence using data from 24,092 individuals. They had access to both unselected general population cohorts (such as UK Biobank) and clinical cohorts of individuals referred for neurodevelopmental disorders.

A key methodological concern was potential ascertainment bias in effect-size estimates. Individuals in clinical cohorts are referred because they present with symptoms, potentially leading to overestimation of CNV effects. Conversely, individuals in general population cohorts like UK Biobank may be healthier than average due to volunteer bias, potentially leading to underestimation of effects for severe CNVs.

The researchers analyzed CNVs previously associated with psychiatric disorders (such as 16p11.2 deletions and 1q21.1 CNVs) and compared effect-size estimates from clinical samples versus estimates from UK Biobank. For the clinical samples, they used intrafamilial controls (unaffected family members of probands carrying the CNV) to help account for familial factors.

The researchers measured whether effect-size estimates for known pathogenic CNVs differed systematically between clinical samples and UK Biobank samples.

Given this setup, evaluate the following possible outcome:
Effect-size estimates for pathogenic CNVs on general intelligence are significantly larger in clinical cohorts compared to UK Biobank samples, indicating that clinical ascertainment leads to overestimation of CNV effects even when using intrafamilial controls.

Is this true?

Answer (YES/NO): NO